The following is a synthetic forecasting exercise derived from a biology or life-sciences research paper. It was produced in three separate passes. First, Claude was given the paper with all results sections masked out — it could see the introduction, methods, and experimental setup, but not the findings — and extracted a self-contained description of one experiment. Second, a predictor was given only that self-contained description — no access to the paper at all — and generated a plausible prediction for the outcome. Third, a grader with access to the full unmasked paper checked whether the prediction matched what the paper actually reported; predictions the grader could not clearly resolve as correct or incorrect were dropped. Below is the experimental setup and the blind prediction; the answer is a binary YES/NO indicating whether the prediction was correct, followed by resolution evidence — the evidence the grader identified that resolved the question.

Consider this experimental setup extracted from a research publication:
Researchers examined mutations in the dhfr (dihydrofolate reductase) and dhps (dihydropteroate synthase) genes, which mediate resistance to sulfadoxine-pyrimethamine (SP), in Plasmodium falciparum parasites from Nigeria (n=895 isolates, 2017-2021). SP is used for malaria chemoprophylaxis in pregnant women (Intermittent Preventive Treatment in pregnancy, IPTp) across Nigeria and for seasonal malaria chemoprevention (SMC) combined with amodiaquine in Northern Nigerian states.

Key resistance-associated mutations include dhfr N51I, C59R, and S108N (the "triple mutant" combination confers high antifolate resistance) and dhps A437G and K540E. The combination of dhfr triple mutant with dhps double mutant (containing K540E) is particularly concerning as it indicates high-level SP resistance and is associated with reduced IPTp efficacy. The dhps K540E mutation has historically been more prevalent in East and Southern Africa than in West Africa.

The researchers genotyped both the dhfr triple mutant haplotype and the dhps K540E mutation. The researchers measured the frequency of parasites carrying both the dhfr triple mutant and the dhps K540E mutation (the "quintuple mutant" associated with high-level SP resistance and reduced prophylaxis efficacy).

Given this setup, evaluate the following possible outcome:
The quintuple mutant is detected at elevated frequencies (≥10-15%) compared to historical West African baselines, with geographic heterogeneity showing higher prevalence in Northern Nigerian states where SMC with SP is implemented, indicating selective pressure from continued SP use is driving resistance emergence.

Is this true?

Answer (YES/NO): NO